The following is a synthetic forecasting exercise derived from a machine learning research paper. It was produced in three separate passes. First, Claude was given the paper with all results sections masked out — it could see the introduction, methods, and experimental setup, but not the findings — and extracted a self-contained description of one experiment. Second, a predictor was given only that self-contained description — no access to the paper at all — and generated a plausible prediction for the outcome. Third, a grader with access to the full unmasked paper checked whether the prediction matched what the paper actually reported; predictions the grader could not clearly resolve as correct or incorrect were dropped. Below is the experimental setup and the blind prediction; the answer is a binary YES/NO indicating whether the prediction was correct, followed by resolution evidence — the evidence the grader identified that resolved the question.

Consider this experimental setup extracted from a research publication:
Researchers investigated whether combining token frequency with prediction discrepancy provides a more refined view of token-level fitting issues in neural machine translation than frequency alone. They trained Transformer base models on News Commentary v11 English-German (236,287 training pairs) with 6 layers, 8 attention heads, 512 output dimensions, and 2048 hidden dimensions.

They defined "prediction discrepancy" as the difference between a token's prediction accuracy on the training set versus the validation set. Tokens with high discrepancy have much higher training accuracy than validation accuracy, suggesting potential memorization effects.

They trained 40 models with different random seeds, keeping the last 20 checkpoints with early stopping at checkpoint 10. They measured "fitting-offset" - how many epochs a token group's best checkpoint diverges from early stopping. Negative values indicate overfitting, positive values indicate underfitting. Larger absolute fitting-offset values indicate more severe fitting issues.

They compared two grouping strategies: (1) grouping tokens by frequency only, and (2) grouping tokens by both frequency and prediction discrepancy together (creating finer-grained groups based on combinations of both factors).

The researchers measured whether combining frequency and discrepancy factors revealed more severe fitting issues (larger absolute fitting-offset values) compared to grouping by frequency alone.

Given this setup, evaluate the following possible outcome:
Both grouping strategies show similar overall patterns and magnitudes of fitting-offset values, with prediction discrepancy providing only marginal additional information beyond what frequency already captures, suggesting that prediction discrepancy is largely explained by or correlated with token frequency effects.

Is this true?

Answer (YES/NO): NO